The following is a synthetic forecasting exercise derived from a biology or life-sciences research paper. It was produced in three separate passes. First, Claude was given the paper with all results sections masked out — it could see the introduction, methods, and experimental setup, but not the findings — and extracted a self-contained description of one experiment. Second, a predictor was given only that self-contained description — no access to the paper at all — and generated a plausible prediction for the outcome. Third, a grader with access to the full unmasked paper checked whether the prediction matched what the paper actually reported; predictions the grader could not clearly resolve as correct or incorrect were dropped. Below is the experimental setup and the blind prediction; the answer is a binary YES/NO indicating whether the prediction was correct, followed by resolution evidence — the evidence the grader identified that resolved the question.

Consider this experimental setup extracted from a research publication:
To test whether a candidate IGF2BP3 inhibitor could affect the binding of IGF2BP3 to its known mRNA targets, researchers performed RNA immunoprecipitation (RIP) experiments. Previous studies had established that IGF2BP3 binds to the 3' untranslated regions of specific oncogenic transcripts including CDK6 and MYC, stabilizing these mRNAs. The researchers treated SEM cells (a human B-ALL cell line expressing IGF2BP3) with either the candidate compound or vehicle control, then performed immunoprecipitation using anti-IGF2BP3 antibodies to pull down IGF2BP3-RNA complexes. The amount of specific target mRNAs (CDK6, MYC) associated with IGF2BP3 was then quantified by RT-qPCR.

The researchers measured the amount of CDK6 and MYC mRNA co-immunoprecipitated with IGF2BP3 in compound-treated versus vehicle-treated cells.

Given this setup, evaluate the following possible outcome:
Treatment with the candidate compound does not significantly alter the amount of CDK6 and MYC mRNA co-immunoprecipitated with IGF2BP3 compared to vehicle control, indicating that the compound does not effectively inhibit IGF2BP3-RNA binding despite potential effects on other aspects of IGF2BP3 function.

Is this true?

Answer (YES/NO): NO